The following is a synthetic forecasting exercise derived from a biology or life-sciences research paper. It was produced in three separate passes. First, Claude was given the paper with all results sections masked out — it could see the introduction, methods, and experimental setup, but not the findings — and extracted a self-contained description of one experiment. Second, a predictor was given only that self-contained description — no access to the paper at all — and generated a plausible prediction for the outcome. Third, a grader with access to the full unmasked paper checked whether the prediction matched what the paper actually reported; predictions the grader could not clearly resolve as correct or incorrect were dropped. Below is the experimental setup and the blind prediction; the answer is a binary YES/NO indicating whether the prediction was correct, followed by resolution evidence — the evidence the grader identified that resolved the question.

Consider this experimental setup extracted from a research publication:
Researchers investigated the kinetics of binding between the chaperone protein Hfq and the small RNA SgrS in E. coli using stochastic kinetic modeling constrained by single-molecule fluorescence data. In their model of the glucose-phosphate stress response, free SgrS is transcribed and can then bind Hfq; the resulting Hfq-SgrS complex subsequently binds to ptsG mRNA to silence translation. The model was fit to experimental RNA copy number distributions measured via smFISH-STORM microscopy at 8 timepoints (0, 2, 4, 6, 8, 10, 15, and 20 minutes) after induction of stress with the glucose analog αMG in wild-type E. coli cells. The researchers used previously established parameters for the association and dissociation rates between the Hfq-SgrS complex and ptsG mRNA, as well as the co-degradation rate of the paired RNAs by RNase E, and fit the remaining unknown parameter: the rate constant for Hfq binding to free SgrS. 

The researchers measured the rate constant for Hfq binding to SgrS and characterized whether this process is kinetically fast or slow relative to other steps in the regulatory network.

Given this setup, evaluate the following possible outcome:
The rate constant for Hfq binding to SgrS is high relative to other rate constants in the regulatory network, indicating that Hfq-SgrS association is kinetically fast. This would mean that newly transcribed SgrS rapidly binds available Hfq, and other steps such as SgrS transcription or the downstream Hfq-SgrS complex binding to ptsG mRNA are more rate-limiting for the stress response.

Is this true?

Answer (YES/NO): NO